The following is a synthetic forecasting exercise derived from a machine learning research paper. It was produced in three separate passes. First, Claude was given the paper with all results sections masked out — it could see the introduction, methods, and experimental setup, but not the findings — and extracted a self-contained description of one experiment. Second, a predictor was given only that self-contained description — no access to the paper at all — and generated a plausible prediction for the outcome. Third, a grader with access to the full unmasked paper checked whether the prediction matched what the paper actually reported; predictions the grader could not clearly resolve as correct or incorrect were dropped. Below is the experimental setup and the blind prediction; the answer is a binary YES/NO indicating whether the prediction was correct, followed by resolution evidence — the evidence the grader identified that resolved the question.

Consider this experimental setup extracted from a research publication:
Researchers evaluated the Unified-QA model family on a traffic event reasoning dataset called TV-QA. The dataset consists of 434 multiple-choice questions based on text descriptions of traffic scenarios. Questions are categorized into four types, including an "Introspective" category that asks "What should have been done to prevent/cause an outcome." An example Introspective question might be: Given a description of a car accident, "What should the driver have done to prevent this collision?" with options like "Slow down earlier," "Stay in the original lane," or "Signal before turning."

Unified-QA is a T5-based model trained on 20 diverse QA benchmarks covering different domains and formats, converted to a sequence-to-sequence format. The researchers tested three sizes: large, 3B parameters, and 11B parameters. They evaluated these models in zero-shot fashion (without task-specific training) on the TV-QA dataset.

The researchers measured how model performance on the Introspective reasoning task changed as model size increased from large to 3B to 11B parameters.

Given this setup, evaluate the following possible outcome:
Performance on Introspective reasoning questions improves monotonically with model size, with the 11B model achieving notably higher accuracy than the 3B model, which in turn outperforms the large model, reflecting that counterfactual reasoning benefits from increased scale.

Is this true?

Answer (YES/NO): NO